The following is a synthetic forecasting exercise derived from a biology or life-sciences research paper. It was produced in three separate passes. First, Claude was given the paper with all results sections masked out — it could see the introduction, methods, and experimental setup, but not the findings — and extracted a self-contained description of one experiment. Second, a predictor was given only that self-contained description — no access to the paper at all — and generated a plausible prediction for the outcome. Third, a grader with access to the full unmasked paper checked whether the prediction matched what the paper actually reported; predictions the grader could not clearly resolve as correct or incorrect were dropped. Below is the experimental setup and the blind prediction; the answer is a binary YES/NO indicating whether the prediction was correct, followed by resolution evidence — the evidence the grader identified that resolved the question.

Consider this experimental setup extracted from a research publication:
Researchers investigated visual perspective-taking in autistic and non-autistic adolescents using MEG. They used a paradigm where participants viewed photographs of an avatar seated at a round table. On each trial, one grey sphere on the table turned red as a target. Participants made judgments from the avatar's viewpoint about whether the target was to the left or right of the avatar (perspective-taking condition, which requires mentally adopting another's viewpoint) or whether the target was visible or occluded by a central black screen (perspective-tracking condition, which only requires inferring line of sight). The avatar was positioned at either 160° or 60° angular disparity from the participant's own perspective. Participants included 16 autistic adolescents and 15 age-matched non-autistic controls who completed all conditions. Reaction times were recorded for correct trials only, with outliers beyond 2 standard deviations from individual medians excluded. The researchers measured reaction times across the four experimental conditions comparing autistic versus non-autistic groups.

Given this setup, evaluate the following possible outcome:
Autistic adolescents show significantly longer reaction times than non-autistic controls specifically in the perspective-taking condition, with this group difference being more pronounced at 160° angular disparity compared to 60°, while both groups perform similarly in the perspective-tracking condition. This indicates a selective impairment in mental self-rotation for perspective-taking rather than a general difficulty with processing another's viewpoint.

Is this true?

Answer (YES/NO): YES